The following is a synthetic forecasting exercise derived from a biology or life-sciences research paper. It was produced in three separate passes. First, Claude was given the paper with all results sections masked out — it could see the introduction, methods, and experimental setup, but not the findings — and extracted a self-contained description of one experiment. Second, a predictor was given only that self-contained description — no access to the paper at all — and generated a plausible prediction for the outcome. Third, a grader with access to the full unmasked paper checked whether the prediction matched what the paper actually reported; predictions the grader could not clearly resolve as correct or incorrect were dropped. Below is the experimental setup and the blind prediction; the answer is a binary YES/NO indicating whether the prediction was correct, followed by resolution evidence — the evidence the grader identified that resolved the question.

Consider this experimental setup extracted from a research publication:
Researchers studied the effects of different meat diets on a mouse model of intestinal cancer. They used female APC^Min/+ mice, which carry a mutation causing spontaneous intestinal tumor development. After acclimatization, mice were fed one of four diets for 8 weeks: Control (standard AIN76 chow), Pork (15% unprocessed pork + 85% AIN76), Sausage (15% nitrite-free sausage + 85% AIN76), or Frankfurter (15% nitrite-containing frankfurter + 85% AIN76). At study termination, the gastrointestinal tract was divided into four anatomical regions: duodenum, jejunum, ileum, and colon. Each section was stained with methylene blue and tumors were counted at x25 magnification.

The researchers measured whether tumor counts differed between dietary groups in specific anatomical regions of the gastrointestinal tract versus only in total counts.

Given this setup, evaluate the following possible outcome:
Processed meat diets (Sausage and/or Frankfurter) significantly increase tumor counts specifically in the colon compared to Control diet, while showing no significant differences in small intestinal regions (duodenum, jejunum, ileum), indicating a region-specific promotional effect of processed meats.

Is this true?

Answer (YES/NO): NO